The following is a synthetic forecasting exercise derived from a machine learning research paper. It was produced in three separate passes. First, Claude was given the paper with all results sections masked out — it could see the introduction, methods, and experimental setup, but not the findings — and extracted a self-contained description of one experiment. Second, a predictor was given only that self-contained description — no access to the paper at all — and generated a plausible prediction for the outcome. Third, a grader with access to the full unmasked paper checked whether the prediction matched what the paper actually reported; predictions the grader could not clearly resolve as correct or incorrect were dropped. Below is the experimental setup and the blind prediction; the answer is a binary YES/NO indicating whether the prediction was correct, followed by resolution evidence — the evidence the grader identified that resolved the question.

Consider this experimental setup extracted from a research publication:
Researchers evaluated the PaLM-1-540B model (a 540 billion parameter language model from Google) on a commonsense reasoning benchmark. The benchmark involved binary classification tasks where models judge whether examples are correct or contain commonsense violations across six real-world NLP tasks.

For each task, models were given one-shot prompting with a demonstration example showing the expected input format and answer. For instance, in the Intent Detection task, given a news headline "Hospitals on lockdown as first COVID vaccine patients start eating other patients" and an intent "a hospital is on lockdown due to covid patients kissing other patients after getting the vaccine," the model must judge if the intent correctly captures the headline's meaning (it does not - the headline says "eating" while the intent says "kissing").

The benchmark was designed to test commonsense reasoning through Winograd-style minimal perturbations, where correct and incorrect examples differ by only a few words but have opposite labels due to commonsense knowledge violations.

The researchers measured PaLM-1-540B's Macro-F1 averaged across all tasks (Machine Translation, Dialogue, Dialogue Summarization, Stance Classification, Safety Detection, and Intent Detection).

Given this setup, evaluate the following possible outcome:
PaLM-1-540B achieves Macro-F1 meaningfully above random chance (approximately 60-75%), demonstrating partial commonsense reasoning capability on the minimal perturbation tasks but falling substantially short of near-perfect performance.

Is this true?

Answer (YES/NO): NO